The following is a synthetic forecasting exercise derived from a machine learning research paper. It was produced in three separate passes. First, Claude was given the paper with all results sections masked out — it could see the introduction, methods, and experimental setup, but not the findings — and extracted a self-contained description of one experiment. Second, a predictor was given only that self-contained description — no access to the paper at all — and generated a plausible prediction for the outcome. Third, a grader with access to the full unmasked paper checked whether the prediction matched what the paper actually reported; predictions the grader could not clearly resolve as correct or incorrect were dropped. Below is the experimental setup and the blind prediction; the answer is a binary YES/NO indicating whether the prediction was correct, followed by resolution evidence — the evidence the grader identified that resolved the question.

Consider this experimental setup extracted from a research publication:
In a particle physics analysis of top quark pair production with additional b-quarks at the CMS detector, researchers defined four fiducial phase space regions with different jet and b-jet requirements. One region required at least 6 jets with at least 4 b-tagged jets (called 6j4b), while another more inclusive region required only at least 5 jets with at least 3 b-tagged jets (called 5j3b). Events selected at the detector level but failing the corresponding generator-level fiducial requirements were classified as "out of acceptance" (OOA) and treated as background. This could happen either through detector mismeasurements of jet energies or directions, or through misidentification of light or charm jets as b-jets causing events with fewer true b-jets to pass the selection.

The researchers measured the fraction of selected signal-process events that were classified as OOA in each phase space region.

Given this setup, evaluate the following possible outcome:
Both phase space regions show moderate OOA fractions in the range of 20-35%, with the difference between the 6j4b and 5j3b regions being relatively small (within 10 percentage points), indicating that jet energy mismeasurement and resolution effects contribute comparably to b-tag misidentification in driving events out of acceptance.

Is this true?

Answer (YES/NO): NO